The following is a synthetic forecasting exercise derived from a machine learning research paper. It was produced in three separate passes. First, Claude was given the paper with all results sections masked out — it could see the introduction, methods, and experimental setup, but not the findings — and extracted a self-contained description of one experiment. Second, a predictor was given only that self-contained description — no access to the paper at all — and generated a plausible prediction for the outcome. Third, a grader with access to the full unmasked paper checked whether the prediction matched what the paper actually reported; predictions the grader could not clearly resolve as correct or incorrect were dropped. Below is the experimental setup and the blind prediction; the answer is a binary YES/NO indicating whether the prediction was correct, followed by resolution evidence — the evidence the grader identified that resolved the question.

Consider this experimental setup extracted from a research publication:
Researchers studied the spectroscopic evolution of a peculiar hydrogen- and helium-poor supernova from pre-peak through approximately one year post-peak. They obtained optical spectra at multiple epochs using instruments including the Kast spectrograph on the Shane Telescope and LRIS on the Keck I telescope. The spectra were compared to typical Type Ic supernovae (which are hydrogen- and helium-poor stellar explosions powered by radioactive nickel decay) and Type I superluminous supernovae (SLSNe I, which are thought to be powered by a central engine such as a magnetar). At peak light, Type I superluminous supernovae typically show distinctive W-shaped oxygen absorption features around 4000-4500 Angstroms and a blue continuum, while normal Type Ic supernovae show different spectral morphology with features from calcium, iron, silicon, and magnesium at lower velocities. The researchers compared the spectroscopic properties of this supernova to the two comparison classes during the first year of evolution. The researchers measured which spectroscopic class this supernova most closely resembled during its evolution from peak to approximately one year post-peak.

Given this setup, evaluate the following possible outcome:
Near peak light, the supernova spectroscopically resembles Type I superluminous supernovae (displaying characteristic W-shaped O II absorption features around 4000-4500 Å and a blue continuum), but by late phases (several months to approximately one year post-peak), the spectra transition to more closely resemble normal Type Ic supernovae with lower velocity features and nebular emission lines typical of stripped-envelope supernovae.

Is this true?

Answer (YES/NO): NO